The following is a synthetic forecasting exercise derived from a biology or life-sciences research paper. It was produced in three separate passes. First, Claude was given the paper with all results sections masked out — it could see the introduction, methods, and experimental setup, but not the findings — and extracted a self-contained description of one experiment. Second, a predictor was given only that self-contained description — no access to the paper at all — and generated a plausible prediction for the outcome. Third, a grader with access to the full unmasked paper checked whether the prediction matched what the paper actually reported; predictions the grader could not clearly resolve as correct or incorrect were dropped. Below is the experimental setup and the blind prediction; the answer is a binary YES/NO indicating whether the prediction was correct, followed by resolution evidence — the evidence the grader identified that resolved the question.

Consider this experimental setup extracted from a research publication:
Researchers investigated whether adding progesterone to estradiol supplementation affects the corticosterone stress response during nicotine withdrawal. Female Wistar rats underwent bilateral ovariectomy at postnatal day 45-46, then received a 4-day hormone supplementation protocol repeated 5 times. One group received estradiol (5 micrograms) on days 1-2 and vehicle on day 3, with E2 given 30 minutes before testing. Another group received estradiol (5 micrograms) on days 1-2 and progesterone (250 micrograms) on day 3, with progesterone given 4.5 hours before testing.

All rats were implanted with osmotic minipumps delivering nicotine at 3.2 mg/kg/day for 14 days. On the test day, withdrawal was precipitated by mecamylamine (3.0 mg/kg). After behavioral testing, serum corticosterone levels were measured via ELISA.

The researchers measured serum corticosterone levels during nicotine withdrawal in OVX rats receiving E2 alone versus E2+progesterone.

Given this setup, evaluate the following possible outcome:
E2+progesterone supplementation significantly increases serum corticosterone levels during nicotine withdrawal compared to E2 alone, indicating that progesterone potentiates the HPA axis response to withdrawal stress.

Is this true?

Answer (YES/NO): NO